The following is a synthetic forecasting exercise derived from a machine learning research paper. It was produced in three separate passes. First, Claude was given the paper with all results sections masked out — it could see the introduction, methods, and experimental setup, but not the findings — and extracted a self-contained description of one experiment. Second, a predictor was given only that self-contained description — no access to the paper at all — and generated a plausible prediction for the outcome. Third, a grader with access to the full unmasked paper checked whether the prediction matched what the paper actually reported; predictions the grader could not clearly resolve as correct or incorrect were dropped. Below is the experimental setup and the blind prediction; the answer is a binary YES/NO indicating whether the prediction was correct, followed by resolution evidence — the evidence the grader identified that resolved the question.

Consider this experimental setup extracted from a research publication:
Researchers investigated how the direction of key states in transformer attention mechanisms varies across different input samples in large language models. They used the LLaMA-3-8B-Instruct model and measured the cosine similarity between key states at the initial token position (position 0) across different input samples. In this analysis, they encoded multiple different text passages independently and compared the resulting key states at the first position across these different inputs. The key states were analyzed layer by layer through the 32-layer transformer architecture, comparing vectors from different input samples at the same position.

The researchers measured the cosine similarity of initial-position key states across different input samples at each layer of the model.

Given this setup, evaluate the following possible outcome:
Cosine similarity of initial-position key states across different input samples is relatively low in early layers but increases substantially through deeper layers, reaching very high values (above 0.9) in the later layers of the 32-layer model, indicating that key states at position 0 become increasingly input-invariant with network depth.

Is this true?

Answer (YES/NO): NO